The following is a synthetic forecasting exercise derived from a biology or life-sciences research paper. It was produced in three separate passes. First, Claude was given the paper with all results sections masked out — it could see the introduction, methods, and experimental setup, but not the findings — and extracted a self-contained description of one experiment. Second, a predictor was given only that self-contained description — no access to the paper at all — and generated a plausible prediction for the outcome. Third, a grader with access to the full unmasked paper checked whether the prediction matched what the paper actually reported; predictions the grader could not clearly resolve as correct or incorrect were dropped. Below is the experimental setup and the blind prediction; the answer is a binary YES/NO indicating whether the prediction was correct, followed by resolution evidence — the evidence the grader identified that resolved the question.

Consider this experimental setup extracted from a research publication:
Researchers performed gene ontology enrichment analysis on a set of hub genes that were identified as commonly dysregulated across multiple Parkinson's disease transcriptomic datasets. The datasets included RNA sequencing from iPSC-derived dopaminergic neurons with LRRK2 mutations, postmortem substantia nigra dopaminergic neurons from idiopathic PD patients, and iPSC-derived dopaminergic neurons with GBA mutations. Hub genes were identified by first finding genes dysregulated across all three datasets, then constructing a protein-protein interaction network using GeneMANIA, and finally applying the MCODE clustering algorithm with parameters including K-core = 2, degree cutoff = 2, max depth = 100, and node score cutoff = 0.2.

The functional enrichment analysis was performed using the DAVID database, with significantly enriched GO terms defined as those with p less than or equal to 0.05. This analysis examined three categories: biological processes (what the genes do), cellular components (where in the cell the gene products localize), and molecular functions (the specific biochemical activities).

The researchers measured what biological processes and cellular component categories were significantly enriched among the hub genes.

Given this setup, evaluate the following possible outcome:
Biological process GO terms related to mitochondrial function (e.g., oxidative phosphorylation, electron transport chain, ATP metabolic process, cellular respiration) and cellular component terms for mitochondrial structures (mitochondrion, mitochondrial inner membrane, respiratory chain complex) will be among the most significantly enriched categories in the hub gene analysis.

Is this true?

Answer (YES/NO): NO